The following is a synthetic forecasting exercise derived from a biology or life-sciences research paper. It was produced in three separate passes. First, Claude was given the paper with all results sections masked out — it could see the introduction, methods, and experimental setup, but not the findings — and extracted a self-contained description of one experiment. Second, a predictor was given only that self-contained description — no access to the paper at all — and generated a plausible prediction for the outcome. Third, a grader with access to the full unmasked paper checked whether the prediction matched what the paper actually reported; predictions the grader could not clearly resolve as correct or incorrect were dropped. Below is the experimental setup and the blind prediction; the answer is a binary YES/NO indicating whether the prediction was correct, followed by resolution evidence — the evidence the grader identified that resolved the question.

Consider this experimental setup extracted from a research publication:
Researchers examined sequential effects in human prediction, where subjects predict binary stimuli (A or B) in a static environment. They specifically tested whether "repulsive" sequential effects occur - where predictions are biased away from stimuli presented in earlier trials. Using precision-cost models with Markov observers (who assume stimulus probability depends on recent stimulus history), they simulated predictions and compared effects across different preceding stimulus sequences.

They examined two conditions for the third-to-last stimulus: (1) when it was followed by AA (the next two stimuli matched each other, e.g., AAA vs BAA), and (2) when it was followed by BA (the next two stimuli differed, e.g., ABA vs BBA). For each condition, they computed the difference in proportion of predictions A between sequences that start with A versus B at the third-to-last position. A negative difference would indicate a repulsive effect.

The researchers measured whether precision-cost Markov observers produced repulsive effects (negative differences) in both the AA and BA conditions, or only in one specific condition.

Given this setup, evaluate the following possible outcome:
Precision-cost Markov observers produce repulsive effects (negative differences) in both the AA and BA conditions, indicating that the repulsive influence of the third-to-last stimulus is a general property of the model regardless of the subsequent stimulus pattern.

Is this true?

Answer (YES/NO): NO